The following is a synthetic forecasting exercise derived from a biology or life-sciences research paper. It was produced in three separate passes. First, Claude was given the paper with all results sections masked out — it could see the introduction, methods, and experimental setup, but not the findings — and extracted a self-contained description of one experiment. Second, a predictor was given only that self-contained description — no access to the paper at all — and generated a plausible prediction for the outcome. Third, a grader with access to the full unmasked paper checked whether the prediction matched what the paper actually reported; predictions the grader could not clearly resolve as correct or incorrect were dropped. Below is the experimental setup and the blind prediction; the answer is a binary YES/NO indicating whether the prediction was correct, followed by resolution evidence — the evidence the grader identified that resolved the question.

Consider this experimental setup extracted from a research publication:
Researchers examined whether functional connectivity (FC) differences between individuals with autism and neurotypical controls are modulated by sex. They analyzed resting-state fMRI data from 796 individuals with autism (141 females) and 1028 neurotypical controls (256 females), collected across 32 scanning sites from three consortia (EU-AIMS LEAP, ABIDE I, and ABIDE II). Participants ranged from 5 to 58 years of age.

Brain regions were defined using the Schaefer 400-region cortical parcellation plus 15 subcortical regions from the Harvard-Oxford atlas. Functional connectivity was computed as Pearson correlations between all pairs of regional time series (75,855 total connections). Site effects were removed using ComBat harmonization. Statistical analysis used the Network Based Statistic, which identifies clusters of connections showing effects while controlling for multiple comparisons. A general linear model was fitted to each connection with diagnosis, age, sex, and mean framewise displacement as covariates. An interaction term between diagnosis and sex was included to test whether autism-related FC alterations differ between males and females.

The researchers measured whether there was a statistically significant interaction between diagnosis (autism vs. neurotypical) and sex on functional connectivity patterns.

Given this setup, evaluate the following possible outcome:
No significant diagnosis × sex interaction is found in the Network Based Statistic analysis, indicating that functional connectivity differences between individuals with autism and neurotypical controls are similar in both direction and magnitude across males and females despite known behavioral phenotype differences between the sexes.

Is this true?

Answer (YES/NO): YES